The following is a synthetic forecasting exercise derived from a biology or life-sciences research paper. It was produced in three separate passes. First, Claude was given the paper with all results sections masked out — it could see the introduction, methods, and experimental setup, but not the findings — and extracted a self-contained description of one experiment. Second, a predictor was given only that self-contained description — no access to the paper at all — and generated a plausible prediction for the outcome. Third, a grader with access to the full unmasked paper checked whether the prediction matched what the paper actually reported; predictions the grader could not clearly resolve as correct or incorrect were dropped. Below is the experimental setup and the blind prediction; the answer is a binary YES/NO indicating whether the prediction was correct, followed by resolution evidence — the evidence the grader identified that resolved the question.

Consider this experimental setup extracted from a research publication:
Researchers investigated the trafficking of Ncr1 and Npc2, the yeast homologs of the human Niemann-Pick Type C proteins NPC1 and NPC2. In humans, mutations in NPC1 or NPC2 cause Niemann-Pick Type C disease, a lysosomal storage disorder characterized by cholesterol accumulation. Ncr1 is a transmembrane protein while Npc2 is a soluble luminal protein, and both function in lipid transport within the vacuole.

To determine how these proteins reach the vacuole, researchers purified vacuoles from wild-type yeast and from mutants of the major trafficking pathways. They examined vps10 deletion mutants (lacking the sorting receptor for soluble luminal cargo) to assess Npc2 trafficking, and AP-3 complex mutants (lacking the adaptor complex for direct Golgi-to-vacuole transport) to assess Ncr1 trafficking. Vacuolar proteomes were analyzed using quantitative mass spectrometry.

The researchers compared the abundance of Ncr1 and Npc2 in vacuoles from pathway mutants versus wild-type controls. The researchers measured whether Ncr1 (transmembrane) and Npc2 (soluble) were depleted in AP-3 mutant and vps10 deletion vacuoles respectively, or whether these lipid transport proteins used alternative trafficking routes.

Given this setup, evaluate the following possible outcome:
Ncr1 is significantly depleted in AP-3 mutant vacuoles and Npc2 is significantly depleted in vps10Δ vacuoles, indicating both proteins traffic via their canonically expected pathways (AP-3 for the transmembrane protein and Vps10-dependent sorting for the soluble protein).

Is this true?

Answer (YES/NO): NO